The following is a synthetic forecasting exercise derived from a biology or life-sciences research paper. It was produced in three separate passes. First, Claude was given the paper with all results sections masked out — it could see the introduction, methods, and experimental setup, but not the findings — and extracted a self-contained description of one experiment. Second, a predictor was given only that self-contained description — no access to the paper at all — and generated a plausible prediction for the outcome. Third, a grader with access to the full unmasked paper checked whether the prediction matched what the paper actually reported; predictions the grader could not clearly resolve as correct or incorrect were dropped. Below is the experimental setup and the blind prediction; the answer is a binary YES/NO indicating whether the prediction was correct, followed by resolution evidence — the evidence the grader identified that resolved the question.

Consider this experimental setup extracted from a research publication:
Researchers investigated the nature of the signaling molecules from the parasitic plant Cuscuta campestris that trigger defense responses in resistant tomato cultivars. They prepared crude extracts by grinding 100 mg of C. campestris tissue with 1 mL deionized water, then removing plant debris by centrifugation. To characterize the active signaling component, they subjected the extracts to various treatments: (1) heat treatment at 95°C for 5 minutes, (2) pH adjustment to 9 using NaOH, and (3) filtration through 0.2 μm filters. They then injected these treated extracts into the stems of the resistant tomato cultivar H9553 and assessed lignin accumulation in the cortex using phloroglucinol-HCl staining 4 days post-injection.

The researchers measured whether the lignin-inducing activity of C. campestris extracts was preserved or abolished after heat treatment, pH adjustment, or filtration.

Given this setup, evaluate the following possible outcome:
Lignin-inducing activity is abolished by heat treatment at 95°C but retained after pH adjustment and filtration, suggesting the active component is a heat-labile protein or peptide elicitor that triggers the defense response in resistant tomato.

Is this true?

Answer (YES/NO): NO